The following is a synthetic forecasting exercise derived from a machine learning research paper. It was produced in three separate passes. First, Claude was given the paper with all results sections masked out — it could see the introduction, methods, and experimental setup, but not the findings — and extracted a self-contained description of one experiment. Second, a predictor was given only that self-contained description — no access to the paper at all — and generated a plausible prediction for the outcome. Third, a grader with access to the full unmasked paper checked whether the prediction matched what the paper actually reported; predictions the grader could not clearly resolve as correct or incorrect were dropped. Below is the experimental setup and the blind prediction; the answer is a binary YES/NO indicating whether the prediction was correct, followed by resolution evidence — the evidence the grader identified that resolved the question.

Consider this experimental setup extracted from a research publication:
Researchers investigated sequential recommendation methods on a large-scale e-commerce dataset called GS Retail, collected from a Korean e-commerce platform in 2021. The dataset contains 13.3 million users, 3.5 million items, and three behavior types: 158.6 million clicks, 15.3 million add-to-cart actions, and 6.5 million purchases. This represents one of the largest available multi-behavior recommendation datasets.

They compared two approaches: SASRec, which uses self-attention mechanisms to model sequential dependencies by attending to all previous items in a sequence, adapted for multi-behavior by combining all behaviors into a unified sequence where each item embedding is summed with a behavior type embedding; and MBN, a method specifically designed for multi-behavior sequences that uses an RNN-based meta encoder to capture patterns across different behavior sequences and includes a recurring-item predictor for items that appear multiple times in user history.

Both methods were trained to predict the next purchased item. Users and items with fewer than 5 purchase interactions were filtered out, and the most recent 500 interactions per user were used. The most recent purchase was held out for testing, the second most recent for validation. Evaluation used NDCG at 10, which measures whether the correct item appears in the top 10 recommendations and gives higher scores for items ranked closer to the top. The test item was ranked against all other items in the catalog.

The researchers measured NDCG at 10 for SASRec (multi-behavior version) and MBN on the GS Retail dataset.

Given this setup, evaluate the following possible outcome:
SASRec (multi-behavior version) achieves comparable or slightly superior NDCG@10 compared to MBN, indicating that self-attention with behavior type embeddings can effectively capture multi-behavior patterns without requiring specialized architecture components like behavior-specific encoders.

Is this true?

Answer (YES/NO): NO